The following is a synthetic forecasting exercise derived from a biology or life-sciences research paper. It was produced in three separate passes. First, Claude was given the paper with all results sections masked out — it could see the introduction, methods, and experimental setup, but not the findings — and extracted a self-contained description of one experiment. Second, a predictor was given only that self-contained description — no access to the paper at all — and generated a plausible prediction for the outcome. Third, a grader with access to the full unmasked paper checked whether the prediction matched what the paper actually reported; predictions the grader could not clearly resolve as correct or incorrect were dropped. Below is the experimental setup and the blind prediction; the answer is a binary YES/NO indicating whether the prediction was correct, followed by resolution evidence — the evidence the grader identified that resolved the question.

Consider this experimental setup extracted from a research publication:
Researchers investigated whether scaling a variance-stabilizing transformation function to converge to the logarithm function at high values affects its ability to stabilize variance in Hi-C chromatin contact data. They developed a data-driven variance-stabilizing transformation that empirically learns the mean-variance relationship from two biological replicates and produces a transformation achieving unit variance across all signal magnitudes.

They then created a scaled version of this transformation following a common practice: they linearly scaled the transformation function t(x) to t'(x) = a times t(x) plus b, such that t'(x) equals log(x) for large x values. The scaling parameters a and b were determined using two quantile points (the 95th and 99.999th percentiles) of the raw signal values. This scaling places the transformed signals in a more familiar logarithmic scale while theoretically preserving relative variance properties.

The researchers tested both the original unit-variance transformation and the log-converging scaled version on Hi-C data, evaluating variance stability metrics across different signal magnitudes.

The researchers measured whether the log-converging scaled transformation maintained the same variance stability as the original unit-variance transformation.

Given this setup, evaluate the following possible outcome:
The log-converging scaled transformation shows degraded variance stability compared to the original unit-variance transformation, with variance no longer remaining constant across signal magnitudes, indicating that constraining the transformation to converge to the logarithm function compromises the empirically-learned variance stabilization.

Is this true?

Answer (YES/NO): NO